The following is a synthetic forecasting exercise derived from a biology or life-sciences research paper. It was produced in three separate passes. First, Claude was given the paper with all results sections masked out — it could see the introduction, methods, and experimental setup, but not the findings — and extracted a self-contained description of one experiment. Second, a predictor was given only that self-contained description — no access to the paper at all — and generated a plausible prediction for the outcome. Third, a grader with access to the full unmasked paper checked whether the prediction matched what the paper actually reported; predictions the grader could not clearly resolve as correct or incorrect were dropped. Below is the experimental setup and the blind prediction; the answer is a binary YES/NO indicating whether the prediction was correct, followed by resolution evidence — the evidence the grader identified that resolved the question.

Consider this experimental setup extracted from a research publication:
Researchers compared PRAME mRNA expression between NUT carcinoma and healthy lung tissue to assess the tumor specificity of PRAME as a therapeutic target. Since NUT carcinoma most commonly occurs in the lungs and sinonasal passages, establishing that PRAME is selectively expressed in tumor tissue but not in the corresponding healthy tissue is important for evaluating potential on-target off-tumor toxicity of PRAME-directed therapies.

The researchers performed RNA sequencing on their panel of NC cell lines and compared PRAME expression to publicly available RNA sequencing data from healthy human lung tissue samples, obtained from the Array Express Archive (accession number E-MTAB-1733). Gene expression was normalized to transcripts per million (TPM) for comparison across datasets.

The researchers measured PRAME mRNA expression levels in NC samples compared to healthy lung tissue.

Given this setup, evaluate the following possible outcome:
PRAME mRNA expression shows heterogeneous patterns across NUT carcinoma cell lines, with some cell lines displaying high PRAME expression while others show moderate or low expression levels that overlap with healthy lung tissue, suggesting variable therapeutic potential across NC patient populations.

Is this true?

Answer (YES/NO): NO